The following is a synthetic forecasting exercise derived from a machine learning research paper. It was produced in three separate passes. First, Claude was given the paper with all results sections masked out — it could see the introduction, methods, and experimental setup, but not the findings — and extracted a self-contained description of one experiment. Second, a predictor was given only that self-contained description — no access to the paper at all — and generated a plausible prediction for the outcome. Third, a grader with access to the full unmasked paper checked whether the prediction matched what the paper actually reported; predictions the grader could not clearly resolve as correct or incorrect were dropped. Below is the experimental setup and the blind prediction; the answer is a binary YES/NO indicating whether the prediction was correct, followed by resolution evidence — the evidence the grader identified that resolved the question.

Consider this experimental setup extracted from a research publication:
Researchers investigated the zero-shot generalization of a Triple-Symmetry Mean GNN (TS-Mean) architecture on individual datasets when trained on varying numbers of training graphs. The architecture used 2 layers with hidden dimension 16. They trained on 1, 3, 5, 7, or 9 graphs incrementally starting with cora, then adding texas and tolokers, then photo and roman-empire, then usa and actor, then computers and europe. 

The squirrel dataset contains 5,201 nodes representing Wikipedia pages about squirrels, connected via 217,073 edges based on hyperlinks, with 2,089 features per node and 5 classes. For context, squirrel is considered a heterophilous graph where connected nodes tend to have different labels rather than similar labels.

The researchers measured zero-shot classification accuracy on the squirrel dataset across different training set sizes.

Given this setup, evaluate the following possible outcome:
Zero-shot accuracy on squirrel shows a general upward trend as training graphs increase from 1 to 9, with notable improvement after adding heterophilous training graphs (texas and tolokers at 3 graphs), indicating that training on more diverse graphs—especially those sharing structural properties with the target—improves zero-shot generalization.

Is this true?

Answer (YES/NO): NO